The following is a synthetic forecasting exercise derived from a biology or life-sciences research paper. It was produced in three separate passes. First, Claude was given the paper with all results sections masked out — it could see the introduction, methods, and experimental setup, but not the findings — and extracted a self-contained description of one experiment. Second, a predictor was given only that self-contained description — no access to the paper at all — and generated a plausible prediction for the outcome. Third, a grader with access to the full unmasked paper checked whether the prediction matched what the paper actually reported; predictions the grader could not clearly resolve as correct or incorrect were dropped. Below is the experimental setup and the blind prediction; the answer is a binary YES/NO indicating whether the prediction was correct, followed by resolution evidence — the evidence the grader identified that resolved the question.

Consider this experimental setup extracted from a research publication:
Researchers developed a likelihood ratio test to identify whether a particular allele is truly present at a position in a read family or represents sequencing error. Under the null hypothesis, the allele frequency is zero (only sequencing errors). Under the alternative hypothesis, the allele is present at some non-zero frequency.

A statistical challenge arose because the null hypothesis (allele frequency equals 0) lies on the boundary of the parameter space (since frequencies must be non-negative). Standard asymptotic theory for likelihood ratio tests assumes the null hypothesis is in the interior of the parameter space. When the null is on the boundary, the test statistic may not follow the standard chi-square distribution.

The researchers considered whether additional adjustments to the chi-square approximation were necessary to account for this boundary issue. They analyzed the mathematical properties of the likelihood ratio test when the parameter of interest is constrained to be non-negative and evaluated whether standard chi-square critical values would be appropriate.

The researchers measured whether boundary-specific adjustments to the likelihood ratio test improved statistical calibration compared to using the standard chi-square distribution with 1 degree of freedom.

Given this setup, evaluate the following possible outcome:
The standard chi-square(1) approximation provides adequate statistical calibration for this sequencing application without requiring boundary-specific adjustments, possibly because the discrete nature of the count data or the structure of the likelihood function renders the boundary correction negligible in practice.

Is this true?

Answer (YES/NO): YES